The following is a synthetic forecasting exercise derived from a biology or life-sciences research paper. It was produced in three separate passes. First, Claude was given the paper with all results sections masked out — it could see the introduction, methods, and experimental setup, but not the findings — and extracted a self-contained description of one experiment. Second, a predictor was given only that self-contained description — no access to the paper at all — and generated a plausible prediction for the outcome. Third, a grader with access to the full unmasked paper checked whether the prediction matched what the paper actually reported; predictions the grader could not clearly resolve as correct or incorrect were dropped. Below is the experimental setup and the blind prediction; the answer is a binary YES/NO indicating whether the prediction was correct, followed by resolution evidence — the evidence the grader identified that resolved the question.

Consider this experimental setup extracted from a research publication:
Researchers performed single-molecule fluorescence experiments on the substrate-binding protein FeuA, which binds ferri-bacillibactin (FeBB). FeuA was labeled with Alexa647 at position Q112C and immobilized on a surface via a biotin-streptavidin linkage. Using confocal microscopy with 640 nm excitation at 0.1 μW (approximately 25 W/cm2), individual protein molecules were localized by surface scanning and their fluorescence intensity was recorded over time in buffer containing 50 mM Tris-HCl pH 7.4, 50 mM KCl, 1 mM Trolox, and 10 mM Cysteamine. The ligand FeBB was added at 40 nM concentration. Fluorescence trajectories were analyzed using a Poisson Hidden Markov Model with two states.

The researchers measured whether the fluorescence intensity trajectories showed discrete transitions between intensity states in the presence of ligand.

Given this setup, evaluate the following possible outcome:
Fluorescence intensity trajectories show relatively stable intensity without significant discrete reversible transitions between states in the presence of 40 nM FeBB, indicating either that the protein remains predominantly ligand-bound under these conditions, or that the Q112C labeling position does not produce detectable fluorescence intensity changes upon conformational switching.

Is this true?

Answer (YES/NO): NO